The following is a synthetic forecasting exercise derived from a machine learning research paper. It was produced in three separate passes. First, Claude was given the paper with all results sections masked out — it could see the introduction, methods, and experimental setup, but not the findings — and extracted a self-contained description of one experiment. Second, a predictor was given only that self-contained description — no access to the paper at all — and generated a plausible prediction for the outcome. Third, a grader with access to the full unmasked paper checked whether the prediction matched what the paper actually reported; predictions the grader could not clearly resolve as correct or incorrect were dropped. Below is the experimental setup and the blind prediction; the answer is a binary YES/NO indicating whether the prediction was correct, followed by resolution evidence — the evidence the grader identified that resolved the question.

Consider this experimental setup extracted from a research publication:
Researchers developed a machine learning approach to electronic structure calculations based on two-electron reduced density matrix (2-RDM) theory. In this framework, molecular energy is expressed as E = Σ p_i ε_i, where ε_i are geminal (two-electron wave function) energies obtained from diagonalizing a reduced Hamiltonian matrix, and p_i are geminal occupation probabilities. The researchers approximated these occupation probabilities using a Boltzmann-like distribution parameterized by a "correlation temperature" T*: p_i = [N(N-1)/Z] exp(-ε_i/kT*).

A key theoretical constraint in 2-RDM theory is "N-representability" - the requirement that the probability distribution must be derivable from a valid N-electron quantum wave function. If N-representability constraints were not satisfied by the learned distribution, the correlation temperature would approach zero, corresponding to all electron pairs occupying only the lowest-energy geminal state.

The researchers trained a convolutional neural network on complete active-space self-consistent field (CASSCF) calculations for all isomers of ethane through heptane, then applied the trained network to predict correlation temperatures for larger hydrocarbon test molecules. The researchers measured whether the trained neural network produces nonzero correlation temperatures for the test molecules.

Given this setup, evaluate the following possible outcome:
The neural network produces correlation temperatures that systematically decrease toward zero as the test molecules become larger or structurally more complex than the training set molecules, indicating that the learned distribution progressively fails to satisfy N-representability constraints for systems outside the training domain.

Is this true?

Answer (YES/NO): NO